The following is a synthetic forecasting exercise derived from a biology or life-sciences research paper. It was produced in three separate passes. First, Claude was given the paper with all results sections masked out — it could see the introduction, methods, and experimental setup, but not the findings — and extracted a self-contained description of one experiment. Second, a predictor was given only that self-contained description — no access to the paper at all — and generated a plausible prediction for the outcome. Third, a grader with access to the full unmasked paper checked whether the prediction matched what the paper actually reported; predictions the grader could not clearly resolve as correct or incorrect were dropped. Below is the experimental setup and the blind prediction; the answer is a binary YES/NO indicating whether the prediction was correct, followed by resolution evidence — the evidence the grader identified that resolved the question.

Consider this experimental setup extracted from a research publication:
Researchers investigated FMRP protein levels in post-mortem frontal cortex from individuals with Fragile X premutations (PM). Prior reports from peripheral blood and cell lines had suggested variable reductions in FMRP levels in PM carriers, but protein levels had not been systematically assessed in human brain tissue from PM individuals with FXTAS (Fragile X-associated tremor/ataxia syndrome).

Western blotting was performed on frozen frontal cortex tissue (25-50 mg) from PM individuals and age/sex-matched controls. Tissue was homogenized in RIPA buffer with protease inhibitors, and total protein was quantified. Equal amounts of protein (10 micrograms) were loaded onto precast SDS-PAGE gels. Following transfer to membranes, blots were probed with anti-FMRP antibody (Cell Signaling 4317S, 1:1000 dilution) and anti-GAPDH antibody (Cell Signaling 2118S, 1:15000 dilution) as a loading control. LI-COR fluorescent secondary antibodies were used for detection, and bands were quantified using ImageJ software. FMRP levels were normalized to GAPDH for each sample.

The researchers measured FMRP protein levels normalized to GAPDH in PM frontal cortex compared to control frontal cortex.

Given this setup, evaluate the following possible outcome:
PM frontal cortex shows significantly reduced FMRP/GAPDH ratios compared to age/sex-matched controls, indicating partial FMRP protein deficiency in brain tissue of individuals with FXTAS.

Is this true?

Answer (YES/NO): NO